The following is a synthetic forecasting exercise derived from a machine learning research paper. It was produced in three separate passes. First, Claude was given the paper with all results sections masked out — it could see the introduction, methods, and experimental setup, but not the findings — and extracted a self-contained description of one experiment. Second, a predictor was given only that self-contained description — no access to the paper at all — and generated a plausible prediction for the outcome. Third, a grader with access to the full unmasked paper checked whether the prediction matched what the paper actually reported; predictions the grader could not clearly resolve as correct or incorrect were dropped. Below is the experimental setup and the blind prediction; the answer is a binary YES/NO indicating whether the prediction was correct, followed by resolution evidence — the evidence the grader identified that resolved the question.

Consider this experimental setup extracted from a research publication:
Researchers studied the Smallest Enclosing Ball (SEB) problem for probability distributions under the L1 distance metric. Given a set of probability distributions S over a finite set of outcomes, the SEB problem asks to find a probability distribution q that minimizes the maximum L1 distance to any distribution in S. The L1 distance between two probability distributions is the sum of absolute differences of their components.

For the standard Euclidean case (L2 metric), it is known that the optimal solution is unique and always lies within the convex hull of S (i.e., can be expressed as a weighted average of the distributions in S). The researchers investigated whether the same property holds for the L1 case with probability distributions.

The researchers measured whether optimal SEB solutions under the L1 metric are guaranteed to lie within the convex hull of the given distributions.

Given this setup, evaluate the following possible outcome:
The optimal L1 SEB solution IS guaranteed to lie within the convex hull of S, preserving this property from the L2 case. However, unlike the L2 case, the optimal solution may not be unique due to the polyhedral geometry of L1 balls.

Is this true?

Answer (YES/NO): NO